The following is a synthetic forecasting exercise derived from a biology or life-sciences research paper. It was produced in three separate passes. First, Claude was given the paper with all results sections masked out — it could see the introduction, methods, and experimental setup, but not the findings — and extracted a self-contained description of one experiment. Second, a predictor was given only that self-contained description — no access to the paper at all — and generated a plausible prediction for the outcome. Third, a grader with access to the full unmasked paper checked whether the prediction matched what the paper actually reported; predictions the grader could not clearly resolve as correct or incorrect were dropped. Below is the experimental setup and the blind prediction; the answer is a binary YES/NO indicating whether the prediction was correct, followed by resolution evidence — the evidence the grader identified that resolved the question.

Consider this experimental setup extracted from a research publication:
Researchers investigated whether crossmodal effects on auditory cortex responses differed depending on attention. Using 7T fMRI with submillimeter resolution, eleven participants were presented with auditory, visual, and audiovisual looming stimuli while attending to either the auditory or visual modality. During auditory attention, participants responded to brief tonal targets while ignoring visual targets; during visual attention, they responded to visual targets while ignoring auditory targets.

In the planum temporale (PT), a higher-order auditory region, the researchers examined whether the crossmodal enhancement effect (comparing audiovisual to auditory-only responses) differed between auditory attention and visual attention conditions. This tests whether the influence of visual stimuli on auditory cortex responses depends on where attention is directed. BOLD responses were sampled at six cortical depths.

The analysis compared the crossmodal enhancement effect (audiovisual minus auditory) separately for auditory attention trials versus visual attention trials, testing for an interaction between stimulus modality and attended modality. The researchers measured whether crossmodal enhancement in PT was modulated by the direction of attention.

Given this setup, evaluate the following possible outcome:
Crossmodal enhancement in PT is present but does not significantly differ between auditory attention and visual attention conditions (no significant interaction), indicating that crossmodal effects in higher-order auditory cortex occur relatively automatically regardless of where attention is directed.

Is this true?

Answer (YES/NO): YES